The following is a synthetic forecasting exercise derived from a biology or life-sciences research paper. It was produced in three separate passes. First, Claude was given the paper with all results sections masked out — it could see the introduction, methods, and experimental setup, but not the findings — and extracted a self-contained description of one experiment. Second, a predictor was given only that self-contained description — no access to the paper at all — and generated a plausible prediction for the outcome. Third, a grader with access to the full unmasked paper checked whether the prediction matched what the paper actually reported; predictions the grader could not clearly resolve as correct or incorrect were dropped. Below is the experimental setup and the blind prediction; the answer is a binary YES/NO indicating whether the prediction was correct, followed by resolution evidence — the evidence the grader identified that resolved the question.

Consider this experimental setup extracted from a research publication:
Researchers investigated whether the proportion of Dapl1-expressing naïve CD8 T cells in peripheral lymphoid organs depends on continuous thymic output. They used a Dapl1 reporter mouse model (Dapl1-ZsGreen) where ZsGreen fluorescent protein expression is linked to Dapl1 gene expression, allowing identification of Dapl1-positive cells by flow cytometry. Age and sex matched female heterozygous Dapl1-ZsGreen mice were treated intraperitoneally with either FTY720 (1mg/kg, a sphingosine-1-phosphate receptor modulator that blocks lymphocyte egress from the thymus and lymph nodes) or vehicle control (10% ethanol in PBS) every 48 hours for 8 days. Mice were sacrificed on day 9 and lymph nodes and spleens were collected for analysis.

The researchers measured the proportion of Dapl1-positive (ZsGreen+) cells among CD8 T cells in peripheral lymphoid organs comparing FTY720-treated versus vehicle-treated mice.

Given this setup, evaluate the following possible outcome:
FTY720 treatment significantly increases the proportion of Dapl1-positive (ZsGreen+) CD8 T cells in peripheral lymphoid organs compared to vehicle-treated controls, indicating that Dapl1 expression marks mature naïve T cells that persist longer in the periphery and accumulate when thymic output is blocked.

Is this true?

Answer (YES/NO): NO